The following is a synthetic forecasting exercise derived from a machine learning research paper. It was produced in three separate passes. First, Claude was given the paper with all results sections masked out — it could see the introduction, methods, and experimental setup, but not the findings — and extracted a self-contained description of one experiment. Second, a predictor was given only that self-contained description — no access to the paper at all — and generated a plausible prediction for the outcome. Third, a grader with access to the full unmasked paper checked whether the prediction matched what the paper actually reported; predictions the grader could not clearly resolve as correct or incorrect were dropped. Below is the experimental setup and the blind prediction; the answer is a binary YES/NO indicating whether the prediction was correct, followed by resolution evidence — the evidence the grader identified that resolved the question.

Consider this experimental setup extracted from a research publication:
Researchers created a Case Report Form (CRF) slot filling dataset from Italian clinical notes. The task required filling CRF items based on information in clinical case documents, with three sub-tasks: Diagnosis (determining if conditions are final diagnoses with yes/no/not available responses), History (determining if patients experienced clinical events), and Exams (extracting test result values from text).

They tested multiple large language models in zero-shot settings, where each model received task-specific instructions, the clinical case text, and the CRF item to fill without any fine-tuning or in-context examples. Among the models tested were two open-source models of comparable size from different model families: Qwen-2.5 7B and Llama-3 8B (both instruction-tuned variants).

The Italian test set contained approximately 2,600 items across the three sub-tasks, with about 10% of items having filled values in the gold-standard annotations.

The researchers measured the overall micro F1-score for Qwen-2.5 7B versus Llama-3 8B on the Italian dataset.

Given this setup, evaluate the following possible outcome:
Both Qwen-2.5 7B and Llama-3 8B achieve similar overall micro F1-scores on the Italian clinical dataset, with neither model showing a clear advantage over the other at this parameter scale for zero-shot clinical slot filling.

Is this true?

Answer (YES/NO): NO